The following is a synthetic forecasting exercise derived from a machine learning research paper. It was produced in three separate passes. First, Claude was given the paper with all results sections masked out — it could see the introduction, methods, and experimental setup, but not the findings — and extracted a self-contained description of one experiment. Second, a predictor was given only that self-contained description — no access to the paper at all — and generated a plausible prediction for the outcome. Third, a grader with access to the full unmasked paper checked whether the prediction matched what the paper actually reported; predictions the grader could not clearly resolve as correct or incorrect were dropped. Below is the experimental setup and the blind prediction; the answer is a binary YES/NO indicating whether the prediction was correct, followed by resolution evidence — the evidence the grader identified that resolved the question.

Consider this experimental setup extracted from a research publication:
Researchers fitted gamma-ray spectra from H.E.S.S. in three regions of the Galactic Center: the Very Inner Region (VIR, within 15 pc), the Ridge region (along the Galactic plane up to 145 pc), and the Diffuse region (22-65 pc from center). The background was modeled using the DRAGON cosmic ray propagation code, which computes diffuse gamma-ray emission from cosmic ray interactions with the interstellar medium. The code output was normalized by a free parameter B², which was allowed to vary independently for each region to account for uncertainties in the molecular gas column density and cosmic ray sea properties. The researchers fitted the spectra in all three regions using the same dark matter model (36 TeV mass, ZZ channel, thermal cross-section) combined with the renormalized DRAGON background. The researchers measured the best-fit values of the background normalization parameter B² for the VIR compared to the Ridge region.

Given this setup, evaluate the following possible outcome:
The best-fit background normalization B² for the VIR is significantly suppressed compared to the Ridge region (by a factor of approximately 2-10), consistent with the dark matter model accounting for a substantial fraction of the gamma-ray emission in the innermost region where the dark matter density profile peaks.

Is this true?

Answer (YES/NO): NO